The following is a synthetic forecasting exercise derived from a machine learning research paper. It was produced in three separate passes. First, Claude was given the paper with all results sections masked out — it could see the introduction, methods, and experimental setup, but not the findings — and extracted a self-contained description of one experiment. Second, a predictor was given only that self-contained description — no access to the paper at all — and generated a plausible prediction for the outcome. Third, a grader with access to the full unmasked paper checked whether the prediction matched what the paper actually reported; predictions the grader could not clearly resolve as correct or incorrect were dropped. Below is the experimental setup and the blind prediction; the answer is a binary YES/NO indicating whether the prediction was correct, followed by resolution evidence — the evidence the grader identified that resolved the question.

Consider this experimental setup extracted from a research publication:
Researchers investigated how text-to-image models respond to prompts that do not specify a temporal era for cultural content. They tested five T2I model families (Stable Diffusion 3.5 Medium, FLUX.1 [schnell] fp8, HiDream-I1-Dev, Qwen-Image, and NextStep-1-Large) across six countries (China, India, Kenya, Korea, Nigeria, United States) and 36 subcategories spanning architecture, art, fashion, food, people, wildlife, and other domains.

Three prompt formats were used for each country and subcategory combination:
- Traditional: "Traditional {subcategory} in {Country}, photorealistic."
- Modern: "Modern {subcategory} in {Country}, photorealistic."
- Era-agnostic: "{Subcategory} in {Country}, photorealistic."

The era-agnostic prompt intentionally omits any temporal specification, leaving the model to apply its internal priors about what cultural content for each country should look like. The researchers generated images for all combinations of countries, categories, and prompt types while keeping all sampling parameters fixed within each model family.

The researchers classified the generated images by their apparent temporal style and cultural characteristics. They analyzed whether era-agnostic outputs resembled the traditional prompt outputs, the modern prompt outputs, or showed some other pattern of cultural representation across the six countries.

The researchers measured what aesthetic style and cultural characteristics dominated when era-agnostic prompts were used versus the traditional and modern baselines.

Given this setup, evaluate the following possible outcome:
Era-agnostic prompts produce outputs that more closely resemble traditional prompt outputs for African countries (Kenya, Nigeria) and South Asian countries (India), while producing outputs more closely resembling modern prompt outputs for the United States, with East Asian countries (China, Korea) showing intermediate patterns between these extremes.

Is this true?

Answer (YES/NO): NO